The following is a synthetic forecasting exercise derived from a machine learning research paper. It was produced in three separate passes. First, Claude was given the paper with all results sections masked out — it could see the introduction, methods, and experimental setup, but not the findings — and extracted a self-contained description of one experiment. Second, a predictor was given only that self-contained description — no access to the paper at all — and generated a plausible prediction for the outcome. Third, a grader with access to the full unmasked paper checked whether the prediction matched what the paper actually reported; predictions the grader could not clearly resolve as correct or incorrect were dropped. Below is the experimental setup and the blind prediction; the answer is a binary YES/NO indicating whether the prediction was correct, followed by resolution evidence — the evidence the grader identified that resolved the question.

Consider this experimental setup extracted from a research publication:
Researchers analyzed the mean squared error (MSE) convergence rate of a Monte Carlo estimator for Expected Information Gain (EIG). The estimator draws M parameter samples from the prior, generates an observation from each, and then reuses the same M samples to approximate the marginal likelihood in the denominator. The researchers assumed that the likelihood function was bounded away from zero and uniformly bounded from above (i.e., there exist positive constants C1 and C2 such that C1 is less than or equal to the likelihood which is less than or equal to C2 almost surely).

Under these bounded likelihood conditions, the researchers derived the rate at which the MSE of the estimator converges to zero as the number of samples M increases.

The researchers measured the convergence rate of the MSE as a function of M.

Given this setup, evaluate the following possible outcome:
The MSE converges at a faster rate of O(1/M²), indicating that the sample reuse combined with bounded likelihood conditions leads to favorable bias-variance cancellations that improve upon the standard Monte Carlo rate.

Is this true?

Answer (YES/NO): NO